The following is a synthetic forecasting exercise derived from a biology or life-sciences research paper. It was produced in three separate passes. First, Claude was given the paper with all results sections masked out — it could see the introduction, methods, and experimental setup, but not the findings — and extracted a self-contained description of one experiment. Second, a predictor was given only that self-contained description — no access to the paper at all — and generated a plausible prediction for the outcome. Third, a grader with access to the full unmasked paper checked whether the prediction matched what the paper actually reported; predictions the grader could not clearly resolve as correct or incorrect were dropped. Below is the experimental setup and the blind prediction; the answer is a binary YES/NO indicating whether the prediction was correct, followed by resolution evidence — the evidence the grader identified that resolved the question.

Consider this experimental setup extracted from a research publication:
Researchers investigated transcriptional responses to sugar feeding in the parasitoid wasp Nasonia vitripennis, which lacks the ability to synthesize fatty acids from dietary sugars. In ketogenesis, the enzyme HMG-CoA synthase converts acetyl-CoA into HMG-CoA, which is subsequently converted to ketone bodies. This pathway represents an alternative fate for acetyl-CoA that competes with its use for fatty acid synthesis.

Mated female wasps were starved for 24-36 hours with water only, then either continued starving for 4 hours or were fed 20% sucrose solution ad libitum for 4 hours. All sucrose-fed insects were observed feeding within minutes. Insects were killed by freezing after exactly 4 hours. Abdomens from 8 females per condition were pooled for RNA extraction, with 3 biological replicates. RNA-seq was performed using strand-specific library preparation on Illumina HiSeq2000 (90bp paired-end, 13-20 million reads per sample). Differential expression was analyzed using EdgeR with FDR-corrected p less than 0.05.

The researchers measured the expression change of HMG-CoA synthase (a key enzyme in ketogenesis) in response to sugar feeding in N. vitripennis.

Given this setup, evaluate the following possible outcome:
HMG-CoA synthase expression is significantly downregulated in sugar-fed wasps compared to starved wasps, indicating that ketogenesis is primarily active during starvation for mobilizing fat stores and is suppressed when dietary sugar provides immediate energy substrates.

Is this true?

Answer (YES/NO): NO